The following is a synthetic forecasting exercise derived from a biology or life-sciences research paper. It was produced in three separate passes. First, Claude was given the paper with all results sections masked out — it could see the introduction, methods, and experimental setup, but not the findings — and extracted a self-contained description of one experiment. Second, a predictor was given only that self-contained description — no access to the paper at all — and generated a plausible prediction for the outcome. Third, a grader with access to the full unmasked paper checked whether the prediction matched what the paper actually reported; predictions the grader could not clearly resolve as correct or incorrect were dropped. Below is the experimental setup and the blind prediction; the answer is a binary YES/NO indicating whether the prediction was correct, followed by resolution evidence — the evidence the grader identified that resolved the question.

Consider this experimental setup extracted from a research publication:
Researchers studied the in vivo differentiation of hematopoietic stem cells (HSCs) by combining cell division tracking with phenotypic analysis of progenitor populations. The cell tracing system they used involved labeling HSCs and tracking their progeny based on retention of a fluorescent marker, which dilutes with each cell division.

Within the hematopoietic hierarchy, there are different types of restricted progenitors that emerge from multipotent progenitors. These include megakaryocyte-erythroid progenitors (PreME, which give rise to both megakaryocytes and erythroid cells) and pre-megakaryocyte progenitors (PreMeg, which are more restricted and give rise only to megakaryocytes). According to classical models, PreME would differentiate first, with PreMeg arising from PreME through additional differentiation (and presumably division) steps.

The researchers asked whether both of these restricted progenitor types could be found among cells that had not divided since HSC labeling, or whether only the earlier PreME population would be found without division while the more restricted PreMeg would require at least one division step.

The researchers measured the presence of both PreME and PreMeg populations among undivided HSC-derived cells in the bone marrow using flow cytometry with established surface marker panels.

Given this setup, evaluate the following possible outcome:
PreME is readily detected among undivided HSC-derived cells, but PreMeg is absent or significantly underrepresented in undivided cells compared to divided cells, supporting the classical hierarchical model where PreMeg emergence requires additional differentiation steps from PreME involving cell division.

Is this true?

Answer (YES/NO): NO